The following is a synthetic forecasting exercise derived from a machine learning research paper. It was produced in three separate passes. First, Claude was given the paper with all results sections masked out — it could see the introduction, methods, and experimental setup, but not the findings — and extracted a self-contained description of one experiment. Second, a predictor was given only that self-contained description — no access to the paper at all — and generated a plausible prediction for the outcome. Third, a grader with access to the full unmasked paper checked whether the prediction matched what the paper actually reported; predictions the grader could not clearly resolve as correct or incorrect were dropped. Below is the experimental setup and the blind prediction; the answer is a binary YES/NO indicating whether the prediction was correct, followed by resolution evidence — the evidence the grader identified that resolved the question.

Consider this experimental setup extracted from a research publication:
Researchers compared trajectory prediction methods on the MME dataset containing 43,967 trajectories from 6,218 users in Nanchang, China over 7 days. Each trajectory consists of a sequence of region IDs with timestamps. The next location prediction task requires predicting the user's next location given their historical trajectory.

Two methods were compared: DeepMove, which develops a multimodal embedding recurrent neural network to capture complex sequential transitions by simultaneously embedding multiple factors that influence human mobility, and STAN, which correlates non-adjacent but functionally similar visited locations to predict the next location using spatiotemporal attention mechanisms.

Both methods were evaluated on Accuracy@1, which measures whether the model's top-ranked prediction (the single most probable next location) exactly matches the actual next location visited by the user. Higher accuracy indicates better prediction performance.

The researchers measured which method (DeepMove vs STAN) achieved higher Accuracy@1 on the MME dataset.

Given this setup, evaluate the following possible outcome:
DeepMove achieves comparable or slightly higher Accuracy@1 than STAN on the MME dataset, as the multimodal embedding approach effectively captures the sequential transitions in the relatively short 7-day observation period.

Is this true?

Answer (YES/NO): NO